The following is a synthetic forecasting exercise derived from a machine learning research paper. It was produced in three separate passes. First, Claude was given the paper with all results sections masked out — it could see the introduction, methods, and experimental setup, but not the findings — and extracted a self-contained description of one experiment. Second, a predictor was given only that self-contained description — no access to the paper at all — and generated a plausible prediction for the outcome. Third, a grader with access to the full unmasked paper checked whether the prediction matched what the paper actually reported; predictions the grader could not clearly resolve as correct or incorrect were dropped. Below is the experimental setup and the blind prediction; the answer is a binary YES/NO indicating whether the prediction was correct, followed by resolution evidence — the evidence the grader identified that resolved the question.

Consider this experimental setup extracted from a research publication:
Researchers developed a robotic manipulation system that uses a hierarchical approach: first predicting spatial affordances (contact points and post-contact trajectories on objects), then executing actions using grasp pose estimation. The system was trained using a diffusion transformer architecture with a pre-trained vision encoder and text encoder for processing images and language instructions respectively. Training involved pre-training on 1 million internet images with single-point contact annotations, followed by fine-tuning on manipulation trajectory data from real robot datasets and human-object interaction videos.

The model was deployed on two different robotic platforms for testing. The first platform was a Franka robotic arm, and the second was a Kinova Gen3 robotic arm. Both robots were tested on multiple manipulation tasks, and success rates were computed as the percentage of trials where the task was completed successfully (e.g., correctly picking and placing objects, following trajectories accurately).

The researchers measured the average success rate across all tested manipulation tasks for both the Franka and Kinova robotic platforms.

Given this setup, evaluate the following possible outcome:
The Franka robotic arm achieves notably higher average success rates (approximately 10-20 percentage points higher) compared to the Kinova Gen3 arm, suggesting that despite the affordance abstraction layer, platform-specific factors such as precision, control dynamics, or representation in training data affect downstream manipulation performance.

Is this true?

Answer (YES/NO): NO